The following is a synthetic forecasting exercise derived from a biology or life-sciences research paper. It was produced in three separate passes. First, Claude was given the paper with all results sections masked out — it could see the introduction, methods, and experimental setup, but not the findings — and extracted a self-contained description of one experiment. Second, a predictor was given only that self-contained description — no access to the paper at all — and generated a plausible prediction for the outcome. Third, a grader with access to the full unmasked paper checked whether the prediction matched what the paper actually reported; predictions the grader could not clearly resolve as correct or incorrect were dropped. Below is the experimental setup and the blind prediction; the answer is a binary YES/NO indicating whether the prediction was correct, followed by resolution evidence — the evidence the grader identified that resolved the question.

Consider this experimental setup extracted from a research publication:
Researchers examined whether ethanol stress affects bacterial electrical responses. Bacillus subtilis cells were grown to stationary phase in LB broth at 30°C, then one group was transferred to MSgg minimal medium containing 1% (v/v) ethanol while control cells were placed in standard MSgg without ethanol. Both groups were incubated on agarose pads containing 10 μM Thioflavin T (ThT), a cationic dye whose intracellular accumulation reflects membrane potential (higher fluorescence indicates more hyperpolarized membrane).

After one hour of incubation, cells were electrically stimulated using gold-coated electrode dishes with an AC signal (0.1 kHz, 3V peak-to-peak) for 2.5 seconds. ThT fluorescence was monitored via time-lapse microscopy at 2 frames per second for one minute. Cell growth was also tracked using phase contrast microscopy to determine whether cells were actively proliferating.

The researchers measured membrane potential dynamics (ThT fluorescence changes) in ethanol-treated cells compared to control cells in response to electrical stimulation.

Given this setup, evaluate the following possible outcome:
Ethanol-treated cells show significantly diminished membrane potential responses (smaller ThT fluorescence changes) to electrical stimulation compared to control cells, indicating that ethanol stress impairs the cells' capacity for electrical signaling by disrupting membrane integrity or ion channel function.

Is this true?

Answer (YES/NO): NO